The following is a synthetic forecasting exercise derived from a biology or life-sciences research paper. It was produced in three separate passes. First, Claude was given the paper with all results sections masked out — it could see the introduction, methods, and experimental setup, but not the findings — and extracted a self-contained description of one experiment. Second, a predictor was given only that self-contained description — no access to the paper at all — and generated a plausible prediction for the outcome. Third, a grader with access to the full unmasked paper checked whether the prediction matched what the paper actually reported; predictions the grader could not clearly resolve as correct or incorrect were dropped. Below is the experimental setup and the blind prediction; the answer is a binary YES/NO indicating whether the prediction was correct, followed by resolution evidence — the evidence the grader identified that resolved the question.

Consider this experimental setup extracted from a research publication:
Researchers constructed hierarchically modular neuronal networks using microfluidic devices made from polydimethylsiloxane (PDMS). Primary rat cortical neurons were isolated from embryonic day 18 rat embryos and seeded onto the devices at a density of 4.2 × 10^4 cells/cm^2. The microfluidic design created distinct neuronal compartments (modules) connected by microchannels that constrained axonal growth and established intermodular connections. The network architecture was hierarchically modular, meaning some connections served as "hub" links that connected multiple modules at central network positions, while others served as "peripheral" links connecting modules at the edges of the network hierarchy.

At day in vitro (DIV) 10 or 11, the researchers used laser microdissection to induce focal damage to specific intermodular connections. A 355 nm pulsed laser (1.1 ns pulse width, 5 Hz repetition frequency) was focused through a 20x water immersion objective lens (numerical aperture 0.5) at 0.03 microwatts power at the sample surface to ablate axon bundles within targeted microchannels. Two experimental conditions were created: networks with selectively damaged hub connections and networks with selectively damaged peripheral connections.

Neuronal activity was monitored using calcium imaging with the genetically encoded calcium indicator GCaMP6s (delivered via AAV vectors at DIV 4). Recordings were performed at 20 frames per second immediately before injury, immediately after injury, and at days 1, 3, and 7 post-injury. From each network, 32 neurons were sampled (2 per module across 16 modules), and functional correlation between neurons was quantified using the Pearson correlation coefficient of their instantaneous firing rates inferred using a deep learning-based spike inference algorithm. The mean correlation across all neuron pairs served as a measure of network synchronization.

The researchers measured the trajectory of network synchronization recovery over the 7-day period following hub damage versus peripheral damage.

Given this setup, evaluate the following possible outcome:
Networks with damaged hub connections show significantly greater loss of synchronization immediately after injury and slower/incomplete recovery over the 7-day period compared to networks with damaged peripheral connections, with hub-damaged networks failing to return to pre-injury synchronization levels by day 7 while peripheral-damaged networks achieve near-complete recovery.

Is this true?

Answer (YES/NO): NO